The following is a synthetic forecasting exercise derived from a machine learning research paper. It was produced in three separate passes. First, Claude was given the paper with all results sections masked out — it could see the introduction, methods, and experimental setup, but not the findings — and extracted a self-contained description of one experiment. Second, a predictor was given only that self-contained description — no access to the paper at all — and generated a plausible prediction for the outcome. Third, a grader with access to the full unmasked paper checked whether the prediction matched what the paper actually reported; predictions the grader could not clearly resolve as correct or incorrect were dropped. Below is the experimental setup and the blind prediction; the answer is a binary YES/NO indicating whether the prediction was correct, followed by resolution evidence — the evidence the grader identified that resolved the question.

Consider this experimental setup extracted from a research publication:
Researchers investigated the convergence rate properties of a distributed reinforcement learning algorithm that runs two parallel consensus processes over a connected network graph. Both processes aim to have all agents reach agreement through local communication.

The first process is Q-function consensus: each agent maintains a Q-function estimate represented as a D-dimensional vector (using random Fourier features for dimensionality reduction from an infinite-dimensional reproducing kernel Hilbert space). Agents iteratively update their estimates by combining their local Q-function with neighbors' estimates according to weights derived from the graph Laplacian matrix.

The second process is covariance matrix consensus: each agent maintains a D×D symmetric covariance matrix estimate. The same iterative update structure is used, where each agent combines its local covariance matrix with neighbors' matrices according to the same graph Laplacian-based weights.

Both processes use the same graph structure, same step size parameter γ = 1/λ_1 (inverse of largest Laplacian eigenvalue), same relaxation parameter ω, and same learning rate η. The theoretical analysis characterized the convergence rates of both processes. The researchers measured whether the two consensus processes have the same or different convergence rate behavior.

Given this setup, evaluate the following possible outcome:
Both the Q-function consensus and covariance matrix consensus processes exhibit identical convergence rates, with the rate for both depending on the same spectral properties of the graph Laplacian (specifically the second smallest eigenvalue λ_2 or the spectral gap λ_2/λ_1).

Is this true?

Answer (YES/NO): YES